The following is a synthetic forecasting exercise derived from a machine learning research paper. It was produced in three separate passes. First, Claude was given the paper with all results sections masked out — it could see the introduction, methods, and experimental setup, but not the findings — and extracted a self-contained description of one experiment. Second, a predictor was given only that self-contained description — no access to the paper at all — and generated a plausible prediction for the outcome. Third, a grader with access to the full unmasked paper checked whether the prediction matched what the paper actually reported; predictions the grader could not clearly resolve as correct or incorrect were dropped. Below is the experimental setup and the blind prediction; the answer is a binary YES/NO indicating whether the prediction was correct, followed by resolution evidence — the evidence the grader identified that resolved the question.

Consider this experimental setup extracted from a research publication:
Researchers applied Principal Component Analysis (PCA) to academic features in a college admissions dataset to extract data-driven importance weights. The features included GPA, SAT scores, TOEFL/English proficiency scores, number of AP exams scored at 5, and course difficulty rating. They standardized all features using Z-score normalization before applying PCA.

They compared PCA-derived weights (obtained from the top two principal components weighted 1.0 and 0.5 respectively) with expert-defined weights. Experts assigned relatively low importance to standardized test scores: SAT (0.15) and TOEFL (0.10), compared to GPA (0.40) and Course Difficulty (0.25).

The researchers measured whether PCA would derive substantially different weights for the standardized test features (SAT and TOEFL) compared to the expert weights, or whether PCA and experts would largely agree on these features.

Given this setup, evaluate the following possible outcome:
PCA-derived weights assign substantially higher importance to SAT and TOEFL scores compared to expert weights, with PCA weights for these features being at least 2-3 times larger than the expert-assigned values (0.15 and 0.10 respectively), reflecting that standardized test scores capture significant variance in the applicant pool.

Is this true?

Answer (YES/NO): NO